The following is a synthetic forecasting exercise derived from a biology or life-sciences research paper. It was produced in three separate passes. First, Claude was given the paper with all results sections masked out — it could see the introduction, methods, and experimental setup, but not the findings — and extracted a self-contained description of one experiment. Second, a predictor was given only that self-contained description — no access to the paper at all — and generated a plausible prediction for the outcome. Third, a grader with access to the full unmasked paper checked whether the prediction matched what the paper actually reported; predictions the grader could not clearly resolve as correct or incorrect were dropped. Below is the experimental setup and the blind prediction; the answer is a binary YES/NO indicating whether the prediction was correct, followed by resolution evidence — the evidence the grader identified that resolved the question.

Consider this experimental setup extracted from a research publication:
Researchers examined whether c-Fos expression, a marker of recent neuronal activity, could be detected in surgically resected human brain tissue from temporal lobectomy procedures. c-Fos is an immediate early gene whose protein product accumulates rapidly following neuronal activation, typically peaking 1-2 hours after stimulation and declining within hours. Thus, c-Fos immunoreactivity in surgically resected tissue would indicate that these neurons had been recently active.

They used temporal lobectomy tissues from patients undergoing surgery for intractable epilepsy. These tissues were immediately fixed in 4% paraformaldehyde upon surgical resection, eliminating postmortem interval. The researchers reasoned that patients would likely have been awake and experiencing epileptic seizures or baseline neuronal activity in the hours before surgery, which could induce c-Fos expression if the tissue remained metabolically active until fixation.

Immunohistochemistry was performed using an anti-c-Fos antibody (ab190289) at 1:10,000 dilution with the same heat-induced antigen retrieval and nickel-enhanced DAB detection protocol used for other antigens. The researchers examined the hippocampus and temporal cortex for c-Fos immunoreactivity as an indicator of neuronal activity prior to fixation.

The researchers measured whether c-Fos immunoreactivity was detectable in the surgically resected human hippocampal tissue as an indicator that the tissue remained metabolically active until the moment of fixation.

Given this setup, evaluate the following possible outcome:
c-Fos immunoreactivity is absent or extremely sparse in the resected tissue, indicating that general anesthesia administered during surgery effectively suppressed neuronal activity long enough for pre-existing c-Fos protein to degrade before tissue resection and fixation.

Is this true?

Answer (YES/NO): NO